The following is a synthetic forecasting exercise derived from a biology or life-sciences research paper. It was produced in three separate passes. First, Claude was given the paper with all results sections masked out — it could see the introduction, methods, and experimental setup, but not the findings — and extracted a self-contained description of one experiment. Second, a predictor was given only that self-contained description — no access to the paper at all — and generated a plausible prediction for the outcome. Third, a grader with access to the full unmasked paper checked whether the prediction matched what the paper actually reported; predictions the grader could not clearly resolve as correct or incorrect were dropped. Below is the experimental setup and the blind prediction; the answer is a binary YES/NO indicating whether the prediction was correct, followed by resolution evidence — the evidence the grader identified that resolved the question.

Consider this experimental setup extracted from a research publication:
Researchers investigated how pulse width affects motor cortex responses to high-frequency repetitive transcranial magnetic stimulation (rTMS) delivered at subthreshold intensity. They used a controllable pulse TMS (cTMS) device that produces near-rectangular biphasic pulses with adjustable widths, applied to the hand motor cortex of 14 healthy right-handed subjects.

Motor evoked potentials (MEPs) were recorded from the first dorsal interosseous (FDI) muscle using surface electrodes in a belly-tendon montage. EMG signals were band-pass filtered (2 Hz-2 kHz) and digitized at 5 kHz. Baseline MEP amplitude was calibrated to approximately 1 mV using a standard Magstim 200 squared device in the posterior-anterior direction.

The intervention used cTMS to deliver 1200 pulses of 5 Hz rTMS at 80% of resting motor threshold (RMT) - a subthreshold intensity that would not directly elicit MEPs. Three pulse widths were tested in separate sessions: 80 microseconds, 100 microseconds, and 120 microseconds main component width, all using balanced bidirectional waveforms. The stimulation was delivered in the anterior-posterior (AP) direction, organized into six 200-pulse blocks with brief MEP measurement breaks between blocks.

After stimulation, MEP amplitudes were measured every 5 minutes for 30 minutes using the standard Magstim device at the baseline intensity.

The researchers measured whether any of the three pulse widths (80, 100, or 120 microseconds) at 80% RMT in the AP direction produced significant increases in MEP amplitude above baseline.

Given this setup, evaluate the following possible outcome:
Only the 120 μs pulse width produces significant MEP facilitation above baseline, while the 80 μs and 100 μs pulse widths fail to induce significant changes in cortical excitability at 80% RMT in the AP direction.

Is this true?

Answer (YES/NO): NO